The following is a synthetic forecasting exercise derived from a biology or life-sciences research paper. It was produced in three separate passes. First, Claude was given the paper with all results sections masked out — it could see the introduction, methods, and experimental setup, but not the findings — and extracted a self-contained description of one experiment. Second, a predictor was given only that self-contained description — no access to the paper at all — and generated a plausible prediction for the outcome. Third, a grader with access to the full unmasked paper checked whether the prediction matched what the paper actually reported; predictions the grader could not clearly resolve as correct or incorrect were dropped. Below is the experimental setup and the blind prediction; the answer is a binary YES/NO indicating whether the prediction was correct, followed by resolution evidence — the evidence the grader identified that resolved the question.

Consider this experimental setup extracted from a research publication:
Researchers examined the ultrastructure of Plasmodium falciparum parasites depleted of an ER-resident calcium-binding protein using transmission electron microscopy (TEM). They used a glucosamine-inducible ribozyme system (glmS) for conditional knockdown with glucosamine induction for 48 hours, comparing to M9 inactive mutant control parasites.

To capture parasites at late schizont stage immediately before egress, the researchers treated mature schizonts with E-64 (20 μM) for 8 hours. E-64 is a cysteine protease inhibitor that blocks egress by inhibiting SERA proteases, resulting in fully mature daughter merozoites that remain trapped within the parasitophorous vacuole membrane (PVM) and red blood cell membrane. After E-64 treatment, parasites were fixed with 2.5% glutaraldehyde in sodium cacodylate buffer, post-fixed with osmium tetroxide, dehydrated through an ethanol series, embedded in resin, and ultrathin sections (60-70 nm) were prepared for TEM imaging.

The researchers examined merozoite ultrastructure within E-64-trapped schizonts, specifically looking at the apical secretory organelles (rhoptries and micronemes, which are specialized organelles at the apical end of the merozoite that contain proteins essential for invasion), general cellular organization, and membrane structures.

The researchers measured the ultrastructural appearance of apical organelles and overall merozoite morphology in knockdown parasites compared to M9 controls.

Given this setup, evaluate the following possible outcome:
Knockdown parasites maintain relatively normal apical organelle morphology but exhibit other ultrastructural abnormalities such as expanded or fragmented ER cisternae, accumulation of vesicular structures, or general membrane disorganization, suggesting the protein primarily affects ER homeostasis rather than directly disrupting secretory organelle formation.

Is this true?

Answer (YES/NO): NO